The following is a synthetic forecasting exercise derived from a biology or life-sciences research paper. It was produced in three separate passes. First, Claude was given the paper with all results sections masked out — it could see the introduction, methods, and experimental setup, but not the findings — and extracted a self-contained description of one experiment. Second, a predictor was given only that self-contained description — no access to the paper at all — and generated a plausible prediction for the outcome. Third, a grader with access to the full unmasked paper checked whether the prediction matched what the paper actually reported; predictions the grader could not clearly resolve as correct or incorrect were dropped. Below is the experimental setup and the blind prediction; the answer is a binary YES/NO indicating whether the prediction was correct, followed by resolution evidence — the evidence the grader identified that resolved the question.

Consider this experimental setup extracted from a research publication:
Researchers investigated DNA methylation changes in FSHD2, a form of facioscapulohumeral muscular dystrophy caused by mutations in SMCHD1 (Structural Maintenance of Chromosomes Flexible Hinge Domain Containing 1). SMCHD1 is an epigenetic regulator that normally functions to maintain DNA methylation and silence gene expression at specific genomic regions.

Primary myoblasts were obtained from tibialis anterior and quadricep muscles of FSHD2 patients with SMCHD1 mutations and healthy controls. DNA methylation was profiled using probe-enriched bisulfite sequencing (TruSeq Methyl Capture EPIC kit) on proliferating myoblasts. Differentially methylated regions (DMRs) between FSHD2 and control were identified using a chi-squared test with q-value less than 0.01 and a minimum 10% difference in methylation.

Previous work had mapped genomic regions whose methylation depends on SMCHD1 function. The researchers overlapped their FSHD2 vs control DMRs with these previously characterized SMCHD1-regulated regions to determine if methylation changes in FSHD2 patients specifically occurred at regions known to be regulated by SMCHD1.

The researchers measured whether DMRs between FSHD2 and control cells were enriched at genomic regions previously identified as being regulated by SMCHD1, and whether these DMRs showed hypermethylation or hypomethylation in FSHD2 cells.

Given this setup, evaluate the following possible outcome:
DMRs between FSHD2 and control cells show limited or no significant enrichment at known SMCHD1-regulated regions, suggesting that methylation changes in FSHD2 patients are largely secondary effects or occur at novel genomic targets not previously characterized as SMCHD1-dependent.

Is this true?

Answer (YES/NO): NO